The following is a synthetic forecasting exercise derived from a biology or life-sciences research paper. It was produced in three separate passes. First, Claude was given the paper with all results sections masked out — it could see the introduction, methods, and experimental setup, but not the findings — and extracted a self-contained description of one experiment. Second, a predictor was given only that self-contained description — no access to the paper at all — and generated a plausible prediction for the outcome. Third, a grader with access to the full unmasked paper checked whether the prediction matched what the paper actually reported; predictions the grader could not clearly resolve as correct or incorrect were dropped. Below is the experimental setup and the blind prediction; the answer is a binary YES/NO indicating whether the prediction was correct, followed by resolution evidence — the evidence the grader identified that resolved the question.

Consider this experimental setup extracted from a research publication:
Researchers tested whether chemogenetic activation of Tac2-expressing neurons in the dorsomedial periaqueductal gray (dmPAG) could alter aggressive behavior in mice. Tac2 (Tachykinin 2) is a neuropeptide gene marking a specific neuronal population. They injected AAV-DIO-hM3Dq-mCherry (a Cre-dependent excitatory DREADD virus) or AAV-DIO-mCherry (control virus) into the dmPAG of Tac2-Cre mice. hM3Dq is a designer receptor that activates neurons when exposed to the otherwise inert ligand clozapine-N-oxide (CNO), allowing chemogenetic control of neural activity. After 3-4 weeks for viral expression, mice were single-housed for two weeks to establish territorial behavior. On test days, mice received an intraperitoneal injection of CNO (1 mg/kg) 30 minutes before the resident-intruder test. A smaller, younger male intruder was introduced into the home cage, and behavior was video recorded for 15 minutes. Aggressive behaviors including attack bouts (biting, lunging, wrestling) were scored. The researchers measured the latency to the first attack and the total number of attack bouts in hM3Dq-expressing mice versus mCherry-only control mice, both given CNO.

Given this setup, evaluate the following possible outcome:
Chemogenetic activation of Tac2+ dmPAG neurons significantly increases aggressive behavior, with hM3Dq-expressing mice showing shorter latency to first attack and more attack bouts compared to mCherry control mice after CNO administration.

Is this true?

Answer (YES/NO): YES